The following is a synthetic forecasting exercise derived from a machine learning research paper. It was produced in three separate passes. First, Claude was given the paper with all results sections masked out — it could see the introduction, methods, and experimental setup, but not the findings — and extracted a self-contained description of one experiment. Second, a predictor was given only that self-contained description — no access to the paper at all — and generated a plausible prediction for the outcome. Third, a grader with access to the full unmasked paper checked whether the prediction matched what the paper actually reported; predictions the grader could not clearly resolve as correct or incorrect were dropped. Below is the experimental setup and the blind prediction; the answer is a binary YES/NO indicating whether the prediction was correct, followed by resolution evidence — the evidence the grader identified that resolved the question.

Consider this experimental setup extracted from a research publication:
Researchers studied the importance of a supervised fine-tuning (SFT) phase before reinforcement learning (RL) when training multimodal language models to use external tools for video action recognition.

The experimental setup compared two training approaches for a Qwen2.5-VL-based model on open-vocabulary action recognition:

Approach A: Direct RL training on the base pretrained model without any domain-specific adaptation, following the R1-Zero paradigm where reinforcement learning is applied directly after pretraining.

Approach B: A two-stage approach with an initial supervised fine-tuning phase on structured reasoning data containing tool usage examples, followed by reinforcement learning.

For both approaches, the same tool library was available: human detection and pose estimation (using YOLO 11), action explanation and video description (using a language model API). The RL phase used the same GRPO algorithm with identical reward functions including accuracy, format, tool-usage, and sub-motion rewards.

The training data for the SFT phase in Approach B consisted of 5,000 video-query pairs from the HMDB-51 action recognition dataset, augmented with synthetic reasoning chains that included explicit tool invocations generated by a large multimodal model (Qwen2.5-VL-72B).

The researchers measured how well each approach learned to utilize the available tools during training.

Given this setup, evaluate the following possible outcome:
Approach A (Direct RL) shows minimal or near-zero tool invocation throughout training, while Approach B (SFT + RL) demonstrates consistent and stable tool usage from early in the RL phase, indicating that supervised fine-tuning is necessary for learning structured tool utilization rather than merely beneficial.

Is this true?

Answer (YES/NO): NO